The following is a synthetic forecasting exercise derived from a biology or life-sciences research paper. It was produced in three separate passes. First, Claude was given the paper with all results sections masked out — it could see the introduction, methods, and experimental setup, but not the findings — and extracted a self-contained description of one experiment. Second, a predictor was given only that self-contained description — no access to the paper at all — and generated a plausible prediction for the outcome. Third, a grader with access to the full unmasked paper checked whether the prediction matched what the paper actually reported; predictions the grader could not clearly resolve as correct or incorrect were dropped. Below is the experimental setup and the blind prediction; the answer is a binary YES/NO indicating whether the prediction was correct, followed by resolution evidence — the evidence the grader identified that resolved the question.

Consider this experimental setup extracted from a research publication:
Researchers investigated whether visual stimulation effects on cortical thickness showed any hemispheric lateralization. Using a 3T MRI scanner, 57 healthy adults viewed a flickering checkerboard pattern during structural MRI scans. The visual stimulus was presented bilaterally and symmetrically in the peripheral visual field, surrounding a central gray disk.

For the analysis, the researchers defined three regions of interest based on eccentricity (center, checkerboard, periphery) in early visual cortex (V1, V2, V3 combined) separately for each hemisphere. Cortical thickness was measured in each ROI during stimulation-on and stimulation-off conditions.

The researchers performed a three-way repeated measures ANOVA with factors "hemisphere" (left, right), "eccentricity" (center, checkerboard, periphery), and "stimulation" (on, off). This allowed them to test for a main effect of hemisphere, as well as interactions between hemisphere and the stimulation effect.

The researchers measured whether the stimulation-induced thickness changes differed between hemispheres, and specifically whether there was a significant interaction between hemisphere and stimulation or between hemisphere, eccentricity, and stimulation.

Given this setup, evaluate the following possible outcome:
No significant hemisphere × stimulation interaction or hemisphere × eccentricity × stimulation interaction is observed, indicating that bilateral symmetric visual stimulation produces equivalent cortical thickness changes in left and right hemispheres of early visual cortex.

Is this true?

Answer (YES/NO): YES